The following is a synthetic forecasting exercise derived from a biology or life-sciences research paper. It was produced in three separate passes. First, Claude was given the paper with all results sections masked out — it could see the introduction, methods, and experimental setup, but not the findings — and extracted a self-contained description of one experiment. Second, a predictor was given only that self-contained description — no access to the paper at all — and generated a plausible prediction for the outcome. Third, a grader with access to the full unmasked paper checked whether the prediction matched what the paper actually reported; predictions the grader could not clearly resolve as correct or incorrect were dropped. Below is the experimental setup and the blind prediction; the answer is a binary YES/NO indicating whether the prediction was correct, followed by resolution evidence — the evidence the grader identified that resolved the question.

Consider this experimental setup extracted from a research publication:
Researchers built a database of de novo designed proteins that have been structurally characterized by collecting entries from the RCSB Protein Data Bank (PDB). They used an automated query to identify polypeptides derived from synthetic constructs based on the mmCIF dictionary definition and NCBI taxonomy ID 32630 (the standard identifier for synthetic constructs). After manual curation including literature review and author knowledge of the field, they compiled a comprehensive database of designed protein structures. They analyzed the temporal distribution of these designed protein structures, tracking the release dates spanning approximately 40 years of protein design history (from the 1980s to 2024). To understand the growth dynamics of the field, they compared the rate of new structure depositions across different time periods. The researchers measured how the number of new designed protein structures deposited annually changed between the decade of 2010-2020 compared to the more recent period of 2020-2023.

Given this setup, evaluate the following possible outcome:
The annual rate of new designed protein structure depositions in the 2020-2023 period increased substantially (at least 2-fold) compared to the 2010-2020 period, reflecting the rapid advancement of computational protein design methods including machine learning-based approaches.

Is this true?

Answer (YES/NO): YES